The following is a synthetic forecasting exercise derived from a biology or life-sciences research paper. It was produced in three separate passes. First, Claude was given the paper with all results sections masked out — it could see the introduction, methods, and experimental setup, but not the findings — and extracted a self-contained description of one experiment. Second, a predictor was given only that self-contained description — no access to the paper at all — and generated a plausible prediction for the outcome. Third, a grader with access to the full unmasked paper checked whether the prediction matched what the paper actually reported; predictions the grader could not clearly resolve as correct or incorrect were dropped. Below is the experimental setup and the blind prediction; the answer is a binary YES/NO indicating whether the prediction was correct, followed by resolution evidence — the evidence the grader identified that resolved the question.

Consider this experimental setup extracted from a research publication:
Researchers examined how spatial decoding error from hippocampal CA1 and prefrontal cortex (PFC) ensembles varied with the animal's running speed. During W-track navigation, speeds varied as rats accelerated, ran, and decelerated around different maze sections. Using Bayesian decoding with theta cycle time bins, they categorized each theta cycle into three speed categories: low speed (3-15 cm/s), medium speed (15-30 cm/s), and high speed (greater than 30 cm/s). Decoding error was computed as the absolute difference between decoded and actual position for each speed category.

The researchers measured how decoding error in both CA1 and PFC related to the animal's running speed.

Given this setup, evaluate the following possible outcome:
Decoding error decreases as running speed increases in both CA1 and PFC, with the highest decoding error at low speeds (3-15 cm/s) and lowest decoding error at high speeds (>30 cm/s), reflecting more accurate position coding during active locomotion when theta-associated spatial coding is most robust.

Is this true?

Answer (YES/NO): YES